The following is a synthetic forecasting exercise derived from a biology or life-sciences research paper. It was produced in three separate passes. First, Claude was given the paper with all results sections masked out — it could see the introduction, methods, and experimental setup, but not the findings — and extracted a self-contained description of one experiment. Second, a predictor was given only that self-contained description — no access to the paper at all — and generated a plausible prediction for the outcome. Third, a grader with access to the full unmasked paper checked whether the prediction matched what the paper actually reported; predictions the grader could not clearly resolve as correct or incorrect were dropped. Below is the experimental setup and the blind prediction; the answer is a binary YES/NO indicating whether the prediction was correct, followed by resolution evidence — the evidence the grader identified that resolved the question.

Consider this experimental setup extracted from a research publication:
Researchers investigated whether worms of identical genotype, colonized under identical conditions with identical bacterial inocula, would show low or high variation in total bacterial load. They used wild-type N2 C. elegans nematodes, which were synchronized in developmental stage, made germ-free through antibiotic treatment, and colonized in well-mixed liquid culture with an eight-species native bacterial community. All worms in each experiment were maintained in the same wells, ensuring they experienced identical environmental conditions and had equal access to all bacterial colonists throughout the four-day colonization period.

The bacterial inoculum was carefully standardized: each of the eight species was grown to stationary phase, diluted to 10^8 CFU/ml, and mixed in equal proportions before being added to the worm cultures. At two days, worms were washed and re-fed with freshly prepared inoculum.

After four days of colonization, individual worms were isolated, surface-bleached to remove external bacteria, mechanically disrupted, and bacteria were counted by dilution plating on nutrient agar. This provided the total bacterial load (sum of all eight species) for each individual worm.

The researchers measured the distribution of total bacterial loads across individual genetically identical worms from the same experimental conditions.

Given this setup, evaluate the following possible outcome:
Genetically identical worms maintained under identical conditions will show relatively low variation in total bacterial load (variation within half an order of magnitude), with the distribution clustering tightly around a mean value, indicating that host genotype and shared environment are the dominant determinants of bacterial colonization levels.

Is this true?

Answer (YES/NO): NO